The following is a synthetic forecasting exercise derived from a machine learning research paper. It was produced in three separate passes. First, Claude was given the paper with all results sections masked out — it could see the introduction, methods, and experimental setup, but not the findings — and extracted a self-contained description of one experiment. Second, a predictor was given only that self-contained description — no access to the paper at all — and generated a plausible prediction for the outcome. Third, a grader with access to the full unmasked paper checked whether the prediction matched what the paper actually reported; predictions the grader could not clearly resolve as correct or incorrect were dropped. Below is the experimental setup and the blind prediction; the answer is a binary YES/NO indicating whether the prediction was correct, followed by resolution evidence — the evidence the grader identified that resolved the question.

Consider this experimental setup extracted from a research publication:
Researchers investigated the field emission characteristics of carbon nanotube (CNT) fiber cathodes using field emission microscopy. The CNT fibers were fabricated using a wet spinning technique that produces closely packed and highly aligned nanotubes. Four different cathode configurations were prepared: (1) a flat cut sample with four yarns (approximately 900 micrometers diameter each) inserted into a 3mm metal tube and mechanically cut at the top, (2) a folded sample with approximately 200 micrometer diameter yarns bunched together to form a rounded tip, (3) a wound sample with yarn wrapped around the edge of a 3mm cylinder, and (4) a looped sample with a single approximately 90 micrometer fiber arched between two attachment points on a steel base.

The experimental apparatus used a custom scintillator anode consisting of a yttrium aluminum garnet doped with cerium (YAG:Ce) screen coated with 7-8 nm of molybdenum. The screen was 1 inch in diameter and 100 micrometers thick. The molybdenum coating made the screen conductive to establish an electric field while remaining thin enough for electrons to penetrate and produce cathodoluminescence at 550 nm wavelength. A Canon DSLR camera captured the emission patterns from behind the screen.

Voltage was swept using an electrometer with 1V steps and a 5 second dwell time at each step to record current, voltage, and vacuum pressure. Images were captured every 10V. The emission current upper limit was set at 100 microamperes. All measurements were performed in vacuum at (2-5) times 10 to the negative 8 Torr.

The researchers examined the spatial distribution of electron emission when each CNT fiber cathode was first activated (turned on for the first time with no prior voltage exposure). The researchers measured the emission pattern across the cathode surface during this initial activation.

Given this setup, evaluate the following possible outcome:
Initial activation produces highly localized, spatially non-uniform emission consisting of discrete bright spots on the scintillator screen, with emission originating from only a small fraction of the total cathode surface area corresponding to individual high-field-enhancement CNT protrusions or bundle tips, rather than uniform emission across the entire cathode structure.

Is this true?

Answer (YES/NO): YES